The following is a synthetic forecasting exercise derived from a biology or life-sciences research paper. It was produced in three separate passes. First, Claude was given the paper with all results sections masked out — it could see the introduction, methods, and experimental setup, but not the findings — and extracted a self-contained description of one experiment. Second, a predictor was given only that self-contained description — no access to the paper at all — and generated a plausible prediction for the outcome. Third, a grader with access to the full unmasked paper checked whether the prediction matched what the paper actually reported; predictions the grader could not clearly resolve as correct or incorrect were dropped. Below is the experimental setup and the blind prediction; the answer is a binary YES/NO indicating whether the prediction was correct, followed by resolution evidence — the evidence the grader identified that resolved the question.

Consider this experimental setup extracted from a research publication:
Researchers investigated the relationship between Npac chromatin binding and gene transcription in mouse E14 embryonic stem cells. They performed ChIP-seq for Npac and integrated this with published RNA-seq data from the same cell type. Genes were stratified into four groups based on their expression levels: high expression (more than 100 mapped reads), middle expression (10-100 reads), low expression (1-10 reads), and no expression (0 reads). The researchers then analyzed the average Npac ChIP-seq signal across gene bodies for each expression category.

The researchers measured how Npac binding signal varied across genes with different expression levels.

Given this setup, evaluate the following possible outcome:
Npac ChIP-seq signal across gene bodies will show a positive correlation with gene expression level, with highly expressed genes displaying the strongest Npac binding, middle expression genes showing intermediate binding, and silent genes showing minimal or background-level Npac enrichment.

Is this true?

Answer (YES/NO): YES